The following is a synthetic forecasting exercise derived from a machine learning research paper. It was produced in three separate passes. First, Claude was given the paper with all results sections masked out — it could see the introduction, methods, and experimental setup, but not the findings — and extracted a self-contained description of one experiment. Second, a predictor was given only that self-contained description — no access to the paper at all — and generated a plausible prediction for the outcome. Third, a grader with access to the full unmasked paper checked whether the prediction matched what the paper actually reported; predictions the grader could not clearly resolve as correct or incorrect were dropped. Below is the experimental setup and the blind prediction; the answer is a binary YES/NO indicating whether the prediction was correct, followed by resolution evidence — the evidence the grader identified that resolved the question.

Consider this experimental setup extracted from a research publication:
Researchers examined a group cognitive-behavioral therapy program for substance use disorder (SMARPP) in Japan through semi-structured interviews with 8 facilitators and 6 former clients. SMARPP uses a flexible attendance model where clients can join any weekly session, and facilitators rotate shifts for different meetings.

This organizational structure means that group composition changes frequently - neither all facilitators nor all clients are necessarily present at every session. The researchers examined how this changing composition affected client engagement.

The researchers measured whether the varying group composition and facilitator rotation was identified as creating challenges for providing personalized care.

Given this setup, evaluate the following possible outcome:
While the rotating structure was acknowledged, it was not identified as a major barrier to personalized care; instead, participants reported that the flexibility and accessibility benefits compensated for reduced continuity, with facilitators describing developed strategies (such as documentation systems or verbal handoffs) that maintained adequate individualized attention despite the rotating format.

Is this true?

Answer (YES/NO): NO